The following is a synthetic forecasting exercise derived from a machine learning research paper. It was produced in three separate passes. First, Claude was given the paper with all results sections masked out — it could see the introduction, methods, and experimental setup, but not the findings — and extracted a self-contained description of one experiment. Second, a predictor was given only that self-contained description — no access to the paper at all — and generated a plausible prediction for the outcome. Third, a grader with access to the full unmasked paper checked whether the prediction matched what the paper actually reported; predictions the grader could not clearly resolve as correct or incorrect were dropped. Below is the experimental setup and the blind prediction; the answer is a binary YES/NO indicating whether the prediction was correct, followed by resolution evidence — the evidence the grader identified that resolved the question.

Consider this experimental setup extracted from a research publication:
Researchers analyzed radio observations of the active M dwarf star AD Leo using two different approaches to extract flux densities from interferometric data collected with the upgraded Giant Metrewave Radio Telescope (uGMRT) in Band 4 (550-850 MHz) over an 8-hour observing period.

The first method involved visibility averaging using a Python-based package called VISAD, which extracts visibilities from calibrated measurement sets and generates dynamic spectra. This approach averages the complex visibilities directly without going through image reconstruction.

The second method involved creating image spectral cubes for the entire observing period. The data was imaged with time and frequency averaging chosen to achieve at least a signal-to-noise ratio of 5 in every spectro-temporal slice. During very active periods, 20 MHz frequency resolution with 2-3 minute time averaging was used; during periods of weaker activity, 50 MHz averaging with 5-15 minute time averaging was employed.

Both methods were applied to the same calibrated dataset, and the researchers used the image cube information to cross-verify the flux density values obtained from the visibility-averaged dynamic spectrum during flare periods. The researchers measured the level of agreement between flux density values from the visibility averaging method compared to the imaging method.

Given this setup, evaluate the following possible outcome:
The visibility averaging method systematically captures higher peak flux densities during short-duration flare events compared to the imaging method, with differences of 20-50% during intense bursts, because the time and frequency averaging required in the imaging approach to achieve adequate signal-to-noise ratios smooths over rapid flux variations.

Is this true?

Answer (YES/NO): NO